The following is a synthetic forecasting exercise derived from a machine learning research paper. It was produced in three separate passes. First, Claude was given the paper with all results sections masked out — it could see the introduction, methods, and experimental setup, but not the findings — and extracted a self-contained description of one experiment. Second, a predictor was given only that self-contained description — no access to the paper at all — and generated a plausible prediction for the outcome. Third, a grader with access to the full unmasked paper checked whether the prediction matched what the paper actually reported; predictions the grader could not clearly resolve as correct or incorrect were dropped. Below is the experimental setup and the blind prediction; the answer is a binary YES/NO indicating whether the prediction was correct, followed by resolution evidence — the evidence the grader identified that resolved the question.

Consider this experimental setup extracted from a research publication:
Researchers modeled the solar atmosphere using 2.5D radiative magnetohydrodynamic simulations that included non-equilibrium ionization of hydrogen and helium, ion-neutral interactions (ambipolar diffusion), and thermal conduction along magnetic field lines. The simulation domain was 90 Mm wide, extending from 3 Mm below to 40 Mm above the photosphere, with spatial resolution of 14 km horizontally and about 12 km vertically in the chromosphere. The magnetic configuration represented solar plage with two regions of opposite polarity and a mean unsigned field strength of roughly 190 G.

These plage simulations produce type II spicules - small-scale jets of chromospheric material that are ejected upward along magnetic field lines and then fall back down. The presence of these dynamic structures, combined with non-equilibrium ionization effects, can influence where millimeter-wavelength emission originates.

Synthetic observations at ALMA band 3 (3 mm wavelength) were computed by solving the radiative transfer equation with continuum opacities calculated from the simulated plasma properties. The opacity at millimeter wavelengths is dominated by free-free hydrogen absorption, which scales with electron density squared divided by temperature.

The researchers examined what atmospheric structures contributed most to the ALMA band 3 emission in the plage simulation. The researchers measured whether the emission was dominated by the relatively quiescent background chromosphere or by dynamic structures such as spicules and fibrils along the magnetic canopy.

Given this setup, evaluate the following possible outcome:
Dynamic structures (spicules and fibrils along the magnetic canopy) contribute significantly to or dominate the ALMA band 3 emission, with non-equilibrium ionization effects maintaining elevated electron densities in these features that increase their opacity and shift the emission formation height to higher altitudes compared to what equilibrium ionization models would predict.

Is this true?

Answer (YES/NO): YES